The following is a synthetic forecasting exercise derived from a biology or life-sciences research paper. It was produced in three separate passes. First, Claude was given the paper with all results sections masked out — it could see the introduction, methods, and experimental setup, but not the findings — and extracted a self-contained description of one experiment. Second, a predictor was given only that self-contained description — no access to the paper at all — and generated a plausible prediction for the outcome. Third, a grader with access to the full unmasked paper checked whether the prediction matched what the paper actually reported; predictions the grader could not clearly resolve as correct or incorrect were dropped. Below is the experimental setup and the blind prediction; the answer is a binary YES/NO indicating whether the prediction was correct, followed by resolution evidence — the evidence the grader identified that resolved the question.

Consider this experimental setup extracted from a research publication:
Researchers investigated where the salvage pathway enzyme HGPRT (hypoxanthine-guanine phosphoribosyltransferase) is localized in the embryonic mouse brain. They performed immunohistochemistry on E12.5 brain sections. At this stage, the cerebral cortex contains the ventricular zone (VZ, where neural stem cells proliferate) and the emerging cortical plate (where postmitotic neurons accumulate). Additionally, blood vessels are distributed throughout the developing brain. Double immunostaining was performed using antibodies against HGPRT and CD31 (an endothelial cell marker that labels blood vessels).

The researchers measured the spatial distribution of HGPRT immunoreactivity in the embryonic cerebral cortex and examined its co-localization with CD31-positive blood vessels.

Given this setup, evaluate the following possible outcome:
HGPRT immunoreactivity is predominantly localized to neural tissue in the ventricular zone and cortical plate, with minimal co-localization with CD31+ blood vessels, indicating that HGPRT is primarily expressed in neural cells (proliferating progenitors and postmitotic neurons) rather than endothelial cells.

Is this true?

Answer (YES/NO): NO